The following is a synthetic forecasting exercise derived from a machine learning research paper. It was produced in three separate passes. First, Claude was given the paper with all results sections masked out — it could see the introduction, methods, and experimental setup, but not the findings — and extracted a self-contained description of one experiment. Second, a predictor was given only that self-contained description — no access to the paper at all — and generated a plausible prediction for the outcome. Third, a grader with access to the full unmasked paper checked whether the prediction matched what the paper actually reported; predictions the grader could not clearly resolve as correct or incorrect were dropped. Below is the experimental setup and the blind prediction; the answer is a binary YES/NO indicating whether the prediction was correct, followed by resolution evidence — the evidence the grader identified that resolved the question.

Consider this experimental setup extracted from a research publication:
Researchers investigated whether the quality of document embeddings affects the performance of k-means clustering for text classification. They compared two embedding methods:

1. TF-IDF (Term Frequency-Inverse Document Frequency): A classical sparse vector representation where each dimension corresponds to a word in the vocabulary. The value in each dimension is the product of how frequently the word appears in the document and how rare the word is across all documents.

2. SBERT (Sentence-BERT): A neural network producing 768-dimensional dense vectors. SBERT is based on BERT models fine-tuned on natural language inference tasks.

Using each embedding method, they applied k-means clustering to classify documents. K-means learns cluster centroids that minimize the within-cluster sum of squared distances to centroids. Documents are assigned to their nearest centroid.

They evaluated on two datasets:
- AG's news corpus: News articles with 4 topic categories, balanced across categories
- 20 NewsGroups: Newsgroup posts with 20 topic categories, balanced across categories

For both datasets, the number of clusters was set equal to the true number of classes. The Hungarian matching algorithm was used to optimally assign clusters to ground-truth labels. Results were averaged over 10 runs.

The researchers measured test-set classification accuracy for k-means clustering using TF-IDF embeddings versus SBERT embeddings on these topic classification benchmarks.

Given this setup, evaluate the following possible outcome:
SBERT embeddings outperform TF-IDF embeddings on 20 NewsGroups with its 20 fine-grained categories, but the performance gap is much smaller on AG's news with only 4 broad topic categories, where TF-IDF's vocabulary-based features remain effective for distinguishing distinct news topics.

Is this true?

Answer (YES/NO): NO